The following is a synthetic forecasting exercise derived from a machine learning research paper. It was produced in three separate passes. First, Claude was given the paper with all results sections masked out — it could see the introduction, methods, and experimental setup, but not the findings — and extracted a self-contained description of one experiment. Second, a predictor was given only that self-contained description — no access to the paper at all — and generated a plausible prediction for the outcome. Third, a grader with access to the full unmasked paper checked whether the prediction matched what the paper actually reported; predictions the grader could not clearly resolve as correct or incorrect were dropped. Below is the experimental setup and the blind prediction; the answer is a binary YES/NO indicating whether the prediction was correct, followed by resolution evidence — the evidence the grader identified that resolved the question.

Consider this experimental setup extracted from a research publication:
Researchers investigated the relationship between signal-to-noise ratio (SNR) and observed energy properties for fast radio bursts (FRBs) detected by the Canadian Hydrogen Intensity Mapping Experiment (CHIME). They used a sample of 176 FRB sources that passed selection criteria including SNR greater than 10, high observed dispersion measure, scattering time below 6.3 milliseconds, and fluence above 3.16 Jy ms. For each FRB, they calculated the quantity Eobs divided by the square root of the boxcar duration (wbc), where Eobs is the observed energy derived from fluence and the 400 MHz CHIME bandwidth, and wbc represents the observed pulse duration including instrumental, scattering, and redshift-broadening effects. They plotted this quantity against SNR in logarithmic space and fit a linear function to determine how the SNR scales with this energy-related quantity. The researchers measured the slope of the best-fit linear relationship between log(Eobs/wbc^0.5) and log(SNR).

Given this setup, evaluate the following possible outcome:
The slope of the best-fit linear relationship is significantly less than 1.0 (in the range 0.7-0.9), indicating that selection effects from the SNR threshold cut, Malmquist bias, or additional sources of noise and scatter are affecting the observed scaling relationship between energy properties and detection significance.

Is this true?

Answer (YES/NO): NO